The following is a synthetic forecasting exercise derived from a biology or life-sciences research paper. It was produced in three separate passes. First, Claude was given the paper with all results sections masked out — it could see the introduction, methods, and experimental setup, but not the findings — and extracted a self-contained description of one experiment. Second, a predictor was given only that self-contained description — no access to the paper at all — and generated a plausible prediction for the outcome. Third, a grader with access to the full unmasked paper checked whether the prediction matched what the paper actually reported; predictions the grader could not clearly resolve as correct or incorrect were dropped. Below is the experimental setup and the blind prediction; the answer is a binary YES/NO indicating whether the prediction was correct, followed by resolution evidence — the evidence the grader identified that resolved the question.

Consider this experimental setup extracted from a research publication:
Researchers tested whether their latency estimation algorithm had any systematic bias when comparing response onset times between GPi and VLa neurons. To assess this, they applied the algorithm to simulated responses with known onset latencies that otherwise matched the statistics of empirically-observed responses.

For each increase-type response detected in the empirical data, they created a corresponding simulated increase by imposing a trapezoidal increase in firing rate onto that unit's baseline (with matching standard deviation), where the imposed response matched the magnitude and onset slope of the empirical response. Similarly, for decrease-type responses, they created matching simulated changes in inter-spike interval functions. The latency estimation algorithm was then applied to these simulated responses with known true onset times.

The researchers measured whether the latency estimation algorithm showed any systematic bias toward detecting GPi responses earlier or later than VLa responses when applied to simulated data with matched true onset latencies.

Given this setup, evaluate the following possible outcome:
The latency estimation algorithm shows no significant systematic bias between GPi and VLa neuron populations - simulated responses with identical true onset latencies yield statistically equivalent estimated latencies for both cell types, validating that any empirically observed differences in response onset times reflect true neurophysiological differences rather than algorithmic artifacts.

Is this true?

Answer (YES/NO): YES